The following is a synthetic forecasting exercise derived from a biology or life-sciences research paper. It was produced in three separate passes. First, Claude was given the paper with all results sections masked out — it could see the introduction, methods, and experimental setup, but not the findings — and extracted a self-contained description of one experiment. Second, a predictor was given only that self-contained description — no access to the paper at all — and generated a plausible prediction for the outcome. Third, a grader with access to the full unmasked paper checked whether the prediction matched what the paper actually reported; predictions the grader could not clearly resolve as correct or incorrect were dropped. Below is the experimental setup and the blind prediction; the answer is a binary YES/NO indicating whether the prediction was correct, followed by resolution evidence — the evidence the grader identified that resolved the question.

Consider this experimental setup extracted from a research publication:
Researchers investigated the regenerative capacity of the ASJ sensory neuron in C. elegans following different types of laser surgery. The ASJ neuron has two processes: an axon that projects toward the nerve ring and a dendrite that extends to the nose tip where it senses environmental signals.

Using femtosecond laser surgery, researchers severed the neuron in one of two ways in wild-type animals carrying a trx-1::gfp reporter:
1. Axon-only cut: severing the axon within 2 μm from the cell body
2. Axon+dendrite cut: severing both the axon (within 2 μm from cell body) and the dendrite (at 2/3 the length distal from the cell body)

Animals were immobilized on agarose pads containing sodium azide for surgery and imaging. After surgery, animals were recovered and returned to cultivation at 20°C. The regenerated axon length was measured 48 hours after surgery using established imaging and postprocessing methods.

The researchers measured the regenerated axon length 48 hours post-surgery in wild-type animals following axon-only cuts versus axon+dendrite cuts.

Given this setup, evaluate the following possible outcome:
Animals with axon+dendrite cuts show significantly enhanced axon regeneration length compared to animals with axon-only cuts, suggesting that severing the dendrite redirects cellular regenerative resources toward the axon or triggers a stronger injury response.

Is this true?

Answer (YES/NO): YES